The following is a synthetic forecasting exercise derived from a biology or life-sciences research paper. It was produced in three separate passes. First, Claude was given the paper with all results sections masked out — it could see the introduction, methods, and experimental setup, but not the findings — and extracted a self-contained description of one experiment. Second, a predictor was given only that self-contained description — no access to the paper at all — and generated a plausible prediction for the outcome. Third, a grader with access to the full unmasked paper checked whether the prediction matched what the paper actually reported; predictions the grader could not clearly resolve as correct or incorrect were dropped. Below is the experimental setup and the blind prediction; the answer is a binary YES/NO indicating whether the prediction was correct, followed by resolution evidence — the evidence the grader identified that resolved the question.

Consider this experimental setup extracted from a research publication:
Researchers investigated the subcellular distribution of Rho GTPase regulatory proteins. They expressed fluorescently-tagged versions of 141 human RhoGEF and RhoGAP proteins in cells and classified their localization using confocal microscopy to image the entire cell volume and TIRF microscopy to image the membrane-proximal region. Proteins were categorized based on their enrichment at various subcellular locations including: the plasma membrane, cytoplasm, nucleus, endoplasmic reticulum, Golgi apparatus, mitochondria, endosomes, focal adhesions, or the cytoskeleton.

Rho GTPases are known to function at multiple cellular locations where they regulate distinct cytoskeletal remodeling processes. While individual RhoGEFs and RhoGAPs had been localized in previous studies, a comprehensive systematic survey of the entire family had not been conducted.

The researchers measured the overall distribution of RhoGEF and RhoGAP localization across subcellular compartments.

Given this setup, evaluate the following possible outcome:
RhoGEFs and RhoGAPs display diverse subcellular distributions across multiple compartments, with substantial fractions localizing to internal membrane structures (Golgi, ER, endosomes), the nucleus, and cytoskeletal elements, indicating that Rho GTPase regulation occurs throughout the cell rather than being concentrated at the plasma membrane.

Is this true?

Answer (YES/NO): NO